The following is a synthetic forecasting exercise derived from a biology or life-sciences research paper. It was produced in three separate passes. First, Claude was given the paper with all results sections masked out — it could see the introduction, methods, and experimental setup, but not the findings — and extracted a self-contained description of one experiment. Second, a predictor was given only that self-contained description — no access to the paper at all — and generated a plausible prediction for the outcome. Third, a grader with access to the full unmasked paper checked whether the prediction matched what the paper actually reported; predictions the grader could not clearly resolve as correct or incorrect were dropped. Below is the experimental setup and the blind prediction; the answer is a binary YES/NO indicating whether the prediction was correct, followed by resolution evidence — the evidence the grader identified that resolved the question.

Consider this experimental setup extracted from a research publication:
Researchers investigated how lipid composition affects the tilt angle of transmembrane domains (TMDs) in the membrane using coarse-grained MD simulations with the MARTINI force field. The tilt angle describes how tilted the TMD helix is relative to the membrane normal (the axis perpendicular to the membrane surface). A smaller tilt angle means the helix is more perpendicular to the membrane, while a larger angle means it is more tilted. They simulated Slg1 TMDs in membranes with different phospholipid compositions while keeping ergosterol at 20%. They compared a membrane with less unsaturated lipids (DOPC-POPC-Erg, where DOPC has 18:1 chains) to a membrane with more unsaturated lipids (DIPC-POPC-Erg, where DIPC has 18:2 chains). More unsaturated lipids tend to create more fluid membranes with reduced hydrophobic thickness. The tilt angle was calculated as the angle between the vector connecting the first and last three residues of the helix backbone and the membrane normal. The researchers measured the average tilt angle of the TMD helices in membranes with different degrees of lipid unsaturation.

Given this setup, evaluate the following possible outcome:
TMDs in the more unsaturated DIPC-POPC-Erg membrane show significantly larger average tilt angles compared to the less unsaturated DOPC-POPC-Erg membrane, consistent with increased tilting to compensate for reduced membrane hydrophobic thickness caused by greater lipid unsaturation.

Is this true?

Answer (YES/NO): YES